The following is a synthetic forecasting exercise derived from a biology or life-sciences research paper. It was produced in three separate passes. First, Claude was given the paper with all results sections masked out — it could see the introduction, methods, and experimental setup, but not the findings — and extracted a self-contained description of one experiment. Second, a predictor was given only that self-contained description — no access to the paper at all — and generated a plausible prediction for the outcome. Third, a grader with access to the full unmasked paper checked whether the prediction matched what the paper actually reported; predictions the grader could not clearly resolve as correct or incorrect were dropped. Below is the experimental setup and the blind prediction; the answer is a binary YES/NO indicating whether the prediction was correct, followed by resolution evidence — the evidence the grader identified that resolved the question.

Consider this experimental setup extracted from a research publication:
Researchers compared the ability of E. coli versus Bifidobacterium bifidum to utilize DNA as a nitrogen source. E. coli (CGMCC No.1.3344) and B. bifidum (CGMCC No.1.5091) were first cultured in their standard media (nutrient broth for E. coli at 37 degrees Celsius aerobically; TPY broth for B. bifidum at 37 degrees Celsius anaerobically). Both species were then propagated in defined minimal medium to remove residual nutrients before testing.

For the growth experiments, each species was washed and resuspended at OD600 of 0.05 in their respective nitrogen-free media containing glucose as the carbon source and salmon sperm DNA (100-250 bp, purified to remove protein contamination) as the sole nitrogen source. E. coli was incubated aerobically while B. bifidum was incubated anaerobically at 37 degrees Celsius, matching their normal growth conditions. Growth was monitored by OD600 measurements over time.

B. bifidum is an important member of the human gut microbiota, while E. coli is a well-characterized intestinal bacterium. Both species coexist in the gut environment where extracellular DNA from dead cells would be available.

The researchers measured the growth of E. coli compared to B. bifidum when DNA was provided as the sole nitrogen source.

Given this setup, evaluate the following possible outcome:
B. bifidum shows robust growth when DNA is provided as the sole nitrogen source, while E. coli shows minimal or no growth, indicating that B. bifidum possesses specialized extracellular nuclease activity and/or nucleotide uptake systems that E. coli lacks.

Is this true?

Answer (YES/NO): NO